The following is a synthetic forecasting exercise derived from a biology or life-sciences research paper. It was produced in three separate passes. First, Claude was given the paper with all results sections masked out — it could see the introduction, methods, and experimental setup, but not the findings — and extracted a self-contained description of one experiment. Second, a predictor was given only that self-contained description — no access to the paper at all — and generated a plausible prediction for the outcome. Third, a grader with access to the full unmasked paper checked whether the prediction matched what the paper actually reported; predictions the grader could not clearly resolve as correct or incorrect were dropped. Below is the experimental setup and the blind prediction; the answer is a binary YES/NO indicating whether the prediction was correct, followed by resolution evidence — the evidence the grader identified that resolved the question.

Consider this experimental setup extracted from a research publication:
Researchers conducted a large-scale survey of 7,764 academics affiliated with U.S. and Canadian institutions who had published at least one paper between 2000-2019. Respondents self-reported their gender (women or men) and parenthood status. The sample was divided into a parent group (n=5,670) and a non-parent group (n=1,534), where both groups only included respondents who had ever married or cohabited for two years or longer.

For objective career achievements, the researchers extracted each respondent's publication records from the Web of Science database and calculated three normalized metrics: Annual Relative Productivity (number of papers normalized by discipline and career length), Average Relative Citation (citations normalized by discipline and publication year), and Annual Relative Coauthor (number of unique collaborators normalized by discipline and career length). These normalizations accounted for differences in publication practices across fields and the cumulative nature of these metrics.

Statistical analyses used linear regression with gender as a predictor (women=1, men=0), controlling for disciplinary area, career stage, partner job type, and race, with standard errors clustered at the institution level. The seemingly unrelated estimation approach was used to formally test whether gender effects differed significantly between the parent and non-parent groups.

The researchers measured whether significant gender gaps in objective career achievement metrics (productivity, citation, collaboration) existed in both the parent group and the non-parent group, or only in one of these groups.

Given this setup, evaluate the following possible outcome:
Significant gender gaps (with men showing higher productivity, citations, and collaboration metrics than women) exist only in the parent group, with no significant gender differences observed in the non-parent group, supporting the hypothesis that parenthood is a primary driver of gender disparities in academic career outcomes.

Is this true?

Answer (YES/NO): YES